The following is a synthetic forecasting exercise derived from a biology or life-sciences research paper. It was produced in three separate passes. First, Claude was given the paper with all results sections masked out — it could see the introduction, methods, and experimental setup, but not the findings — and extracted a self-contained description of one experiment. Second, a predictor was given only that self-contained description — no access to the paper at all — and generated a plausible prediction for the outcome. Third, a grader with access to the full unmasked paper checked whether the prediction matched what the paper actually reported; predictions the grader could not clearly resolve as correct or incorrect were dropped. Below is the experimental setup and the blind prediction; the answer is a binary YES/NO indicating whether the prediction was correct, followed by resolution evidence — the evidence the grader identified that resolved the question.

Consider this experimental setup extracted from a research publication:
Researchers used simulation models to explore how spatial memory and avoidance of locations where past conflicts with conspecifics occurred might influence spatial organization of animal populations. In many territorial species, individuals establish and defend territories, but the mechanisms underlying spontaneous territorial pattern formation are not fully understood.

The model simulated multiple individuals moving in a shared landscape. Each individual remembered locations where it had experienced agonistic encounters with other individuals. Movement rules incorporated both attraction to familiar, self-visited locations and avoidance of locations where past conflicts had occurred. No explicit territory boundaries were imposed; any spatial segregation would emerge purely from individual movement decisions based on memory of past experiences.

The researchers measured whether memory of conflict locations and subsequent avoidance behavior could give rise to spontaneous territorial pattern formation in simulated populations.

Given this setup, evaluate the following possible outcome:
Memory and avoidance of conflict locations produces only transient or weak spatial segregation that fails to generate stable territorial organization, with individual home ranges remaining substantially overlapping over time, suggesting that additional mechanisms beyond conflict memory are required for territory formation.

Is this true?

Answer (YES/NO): NO